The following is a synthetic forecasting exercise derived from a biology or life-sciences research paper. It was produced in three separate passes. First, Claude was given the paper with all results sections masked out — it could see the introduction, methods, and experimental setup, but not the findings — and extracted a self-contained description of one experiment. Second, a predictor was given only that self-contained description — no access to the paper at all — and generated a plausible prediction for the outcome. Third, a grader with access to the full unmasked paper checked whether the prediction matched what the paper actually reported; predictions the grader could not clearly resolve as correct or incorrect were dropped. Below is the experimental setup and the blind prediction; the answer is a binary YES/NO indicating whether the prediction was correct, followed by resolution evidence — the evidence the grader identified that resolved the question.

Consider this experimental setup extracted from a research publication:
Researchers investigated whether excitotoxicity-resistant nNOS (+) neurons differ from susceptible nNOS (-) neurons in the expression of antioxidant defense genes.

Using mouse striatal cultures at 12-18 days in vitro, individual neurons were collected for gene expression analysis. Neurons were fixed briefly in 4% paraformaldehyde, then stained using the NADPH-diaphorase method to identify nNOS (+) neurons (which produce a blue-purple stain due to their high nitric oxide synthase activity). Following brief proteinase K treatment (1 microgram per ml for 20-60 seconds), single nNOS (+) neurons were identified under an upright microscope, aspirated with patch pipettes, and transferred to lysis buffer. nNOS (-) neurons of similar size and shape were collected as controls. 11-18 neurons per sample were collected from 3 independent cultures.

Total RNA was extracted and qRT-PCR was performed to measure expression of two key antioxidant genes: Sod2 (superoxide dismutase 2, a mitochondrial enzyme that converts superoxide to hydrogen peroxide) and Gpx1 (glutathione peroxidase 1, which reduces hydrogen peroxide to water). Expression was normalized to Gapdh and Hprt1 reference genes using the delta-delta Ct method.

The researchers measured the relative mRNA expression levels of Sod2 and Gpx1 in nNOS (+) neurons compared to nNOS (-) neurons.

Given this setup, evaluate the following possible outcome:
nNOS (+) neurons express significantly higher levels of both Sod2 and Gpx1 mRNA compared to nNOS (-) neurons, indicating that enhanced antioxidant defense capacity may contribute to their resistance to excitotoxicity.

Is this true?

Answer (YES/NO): NO